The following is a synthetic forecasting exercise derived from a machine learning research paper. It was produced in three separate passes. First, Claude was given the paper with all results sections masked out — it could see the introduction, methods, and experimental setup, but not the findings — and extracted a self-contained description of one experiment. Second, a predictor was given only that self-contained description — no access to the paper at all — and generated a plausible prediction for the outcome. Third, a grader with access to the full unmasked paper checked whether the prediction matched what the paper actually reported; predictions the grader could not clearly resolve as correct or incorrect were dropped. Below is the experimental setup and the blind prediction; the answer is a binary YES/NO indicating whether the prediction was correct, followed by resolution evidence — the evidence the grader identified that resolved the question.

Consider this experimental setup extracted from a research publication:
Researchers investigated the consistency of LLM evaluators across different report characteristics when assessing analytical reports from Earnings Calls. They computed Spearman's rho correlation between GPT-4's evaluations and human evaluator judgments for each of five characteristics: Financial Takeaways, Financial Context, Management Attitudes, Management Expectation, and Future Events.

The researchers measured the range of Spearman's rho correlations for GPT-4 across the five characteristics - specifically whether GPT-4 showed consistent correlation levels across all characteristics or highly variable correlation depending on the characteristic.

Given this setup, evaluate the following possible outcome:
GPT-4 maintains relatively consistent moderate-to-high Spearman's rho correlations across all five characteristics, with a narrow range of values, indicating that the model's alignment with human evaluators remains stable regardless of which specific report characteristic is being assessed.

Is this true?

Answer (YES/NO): NO